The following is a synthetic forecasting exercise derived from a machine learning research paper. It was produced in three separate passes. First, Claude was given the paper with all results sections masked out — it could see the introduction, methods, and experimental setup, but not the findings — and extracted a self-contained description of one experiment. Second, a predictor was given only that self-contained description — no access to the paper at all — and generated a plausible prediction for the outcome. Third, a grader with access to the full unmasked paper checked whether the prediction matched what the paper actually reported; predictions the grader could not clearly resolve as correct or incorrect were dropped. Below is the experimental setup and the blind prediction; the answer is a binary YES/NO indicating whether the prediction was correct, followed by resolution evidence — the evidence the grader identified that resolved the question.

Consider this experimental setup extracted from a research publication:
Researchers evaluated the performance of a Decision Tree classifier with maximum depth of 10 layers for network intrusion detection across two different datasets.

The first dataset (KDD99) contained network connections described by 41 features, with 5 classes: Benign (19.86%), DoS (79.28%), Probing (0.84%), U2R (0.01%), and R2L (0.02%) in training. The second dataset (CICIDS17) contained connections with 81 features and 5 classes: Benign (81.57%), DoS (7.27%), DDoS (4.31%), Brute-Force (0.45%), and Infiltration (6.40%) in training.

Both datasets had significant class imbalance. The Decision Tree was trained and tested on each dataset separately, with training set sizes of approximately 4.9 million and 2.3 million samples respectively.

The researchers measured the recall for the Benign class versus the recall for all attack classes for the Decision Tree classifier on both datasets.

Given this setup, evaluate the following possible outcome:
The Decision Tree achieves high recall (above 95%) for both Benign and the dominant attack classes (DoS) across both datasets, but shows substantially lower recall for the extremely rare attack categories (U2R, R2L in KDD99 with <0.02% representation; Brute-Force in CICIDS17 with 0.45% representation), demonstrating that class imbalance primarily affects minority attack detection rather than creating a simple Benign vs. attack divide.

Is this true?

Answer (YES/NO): NO